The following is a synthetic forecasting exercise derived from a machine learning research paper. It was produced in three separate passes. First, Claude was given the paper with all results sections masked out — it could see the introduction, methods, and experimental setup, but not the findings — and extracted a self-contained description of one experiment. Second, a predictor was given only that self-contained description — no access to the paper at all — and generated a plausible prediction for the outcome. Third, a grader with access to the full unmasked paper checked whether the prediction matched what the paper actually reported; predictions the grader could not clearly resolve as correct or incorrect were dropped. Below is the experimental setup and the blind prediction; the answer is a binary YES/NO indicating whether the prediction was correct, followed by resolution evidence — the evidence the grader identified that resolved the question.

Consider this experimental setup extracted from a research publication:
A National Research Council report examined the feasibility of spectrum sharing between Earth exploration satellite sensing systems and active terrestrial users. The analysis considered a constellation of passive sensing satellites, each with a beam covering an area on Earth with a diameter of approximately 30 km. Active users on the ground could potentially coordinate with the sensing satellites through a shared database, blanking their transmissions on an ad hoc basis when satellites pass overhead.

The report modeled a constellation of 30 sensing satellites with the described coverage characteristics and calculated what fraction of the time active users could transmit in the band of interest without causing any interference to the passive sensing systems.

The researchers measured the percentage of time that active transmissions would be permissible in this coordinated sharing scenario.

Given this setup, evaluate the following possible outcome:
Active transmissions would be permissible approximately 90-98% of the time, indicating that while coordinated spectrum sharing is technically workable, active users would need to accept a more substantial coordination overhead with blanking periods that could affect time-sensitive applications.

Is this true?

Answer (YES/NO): NO